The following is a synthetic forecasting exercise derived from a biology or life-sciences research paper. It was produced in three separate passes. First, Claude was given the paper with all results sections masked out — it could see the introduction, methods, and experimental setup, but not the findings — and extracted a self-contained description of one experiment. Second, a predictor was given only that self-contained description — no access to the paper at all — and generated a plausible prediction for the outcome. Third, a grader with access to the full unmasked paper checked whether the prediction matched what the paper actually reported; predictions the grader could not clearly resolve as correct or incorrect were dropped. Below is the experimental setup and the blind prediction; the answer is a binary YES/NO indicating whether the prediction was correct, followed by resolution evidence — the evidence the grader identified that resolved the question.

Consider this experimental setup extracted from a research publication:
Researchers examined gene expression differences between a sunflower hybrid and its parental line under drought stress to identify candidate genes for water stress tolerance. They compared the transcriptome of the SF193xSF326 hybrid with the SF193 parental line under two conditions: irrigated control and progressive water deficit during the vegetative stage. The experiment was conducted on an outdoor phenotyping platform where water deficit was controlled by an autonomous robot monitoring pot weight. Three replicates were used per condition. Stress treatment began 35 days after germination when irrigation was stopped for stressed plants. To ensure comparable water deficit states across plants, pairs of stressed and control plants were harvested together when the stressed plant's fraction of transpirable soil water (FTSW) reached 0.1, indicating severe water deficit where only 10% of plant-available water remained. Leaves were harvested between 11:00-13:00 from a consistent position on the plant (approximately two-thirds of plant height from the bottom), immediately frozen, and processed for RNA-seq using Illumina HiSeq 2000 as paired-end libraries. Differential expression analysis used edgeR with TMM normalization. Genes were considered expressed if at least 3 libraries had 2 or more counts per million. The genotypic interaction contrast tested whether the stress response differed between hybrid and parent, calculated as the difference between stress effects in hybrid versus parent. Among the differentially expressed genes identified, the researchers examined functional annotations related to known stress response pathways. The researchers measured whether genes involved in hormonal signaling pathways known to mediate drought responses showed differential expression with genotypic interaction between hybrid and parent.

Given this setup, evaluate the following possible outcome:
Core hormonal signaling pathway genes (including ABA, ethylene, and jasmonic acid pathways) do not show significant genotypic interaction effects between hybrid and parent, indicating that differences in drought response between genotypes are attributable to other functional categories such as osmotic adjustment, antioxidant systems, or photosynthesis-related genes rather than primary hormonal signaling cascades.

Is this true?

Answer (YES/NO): NO